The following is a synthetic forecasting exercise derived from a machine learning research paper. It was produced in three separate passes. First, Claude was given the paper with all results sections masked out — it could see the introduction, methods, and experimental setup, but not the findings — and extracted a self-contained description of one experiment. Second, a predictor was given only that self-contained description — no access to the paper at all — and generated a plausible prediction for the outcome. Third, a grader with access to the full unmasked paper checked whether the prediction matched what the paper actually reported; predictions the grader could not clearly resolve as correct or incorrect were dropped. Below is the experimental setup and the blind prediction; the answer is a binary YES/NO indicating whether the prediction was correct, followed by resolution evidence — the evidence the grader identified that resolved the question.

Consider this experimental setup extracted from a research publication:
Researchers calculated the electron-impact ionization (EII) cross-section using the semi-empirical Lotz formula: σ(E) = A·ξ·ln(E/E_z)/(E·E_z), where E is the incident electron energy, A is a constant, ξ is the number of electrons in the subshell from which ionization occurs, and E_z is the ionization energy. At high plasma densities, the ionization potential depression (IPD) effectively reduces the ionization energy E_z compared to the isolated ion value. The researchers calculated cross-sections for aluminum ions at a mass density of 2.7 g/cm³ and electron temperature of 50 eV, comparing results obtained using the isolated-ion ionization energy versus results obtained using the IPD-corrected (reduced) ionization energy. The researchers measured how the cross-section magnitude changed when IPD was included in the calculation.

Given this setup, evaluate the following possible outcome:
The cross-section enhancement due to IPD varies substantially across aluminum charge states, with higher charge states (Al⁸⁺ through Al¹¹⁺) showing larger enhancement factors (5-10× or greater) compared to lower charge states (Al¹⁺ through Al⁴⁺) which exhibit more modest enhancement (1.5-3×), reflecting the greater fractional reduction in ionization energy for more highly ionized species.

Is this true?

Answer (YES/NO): NO